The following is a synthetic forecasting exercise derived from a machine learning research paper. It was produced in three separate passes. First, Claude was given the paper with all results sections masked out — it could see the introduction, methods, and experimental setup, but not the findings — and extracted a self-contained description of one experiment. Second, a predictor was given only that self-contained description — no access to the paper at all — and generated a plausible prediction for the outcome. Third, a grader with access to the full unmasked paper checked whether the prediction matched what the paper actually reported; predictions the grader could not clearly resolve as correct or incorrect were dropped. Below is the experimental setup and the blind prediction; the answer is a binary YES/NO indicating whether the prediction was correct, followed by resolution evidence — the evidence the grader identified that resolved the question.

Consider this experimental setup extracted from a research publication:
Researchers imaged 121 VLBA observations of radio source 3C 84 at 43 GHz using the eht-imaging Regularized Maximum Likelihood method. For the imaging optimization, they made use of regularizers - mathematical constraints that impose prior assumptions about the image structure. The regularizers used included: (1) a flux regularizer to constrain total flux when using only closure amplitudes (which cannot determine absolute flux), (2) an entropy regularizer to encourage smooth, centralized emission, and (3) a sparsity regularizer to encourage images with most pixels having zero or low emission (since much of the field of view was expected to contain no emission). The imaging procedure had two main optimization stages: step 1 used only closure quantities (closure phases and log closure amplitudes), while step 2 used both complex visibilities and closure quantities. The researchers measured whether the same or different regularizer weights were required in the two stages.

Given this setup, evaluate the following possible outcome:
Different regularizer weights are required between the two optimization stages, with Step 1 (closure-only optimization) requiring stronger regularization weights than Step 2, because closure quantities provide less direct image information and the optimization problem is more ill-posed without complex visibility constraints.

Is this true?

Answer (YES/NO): NO